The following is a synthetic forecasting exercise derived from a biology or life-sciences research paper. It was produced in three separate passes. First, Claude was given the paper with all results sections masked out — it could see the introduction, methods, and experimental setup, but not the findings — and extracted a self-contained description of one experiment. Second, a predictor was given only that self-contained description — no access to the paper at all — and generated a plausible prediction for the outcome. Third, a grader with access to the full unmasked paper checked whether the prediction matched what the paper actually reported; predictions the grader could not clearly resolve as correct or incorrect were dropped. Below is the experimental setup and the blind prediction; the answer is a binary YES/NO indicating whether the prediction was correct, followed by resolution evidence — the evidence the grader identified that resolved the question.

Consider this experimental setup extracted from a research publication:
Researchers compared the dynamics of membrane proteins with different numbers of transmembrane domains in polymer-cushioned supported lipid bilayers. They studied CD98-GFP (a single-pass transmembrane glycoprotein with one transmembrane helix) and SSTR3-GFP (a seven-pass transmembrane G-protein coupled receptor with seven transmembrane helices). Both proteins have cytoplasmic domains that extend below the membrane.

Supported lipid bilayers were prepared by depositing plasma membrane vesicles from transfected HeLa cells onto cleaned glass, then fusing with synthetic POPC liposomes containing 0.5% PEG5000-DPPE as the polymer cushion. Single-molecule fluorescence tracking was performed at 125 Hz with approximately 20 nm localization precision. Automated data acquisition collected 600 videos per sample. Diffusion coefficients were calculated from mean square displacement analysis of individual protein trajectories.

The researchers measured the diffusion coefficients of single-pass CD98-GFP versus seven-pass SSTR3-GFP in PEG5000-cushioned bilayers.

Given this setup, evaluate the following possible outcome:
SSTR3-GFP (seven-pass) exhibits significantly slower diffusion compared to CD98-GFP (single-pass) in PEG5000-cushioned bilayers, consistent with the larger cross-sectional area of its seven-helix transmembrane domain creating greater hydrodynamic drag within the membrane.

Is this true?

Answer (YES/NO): NO